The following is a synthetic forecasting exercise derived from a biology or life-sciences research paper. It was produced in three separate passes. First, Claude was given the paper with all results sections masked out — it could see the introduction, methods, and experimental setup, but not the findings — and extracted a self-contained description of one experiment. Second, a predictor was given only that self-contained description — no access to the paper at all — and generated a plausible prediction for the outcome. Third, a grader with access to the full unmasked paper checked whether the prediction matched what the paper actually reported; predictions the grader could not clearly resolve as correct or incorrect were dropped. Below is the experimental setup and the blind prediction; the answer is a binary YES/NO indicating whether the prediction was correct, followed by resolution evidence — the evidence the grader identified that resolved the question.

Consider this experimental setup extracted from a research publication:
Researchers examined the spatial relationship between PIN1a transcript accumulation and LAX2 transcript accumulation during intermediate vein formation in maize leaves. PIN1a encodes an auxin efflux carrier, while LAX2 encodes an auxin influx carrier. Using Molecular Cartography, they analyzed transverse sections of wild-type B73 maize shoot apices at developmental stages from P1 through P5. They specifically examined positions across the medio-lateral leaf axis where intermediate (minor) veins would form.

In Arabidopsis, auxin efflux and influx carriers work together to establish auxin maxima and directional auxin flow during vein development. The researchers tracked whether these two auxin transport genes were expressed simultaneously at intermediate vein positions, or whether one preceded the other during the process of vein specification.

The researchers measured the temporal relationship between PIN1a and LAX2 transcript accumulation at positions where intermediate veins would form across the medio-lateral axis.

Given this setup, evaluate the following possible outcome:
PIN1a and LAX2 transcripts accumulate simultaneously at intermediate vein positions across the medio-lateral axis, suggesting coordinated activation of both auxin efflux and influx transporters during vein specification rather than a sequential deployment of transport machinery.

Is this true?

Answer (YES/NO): NO